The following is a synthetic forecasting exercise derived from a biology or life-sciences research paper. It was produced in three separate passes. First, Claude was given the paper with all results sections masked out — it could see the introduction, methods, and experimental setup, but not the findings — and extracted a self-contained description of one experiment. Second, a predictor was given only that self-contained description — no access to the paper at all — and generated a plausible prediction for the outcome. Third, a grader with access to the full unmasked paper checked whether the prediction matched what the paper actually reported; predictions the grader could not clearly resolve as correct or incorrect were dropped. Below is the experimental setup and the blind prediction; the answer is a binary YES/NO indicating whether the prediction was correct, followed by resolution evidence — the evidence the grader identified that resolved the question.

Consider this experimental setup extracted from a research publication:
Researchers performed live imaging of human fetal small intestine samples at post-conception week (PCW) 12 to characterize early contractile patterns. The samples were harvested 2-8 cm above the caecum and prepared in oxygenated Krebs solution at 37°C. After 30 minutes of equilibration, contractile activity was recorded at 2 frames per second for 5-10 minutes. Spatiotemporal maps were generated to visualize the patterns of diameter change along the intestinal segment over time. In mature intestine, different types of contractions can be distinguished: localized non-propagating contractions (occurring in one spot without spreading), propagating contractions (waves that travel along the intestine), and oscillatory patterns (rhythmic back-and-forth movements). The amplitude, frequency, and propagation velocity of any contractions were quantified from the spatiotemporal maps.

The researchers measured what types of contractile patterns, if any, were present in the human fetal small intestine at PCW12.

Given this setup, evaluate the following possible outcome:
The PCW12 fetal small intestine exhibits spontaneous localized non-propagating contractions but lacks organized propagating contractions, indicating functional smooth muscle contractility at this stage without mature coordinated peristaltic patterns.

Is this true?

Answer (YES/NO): NO